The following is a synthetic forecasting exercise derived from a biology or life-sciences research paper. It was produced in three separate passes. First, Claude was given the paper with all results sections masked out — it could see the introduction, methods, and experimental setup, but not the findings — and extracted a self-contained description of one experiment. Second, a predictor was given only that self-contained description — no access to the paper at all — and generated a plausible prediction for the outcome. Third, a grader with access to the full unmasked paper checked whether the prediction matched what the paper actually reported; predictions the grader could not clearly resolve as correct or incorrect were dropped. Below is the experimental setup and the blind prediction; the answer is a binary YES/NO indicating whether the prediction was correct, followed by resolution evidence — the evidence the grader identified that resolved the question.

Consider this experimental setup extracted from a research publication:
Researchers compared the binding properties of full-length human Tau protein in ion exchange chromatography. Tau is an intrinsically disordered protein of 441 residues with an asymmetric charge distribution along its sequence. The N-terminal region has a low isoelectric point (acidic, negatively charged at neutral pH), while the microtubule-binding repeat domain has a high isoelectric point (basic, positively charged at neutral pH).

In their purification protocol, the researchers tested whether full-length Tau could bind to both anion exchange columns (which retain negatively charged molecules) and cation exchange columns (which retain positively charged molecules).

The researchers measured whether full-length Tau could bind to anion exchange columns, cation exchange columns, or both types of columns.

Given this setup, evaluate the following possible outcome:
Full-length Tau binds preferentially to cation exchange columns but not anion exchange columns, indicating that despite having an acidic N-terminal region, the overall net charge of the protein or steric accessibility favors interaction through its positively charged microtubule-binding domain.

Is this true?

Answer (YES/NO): NO